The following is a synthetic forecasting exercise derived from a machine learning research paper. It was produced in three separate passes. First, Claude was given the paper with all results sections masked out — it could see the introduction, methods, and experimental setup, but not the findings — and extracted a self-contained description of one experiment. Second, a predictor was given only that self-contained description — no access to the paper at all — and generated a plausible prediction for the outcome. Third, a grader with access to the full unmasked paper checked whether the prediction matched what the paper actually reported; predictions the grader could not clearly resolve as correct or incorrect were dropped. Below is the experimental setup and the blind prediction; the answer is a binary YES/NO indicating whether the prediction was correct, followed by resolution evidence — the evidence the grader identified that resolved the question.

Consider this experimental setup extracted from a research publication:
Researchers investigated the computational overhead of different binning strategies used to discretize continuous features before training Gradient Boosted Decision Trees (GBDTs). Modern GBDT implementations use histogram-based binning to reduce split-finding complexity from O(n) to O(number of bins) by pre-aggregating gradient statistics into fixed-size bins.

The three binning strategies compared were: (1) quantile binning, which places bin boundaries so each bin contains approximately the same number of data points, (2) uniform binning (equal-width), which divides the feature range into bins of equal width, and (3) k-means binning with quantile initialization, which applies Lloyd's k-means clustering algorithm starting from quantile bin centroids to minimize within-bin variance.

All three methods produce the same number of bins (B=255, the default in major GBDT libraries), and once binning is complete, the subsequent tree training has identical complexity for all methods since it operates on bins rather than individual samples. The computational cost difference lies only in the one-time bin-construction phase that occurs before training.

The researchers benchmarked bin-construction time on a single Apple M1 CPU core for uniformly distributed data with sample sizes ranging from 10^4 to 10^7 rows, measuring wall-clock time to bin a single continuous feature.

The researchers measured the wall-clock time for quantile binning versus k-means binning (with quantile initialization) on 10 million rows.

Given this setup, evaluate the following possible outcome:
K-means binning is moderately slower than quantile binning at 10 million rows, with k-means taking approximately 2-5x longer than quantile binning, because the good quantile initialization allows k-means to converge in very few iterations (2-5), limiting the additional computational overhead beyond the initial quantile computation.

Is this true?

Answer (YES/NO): YES